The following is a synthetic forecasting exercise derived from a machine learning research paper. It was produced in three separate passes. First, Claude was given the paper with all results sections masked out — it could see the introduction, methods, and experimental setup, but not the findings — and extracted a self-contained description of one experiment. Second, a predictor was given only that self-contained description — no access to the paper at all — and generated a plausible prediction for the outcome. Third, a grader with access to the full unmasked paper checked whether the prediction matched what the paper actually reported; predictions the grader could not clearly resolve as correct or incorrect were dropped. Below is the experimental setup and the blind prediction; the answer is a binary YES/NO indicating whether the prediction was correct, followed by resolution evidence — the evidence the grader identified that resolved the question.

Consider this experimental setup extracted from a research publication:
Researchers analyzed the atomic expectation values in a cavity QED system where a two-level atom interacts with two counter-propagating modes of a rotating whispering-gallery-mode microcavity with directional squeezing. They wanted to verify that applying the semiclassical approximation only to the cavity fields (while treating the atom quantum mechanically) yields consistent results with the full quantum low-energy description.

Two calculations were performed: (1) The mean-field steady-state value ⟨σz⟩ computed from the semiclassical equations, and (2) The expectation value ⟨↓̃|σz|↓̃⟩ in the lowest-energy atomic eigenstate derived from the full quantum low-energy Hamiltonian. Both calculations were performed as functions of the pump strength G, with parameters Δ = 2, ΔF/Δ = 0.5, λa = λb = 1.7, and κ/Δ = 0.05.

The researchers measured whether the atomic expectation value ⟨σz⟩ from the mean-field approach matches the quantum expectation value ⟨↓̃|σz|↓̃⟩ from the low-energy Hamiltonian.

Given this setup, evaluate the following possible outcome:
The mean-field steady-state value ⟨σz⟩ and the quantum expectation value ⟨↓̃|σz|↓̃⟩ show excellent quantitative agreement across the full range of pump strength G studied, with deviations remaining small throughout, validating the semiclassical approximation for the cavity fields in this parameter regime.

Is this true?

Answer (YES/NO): YES